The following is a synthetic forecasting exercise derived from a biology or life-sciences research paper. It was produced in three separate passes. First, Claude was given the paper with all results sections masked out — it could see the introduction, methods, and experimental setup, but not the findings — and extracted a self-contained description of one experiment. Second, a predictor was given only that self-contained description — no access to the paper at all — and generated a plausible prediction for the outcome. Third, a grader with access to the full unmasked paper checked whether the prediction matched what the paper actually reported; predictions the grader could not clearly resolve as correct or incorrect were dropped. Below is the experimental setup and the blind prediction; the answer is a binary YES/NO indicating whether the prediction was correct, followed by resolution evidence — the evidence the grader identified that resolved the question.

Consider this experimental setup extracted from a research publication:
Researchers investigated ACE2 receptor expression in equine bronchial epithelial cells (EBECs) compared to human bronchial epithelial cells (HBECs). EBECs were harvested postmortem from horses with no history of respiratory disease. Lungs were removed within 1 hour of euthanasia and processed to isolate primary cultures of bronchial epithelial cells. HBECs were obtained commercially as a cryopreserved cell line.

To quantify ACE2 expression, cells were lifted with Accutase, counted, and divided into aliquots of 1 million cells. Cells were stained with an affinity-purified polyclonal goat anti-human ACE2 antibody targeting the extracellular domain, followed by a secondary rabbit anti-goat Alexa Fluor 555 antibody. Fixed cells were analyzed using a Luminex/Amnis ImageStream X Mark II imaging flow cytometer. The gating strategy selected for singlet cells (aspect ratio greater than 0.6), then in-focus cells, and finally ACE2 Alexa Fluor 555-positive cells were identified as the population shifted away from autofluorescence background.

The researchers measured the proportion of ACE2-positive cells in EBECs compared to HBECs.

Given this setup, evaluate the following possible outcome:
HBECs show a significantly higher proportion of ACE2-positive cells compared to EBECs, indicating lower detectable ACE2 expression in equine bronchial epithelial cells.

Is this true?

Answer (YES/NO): YES